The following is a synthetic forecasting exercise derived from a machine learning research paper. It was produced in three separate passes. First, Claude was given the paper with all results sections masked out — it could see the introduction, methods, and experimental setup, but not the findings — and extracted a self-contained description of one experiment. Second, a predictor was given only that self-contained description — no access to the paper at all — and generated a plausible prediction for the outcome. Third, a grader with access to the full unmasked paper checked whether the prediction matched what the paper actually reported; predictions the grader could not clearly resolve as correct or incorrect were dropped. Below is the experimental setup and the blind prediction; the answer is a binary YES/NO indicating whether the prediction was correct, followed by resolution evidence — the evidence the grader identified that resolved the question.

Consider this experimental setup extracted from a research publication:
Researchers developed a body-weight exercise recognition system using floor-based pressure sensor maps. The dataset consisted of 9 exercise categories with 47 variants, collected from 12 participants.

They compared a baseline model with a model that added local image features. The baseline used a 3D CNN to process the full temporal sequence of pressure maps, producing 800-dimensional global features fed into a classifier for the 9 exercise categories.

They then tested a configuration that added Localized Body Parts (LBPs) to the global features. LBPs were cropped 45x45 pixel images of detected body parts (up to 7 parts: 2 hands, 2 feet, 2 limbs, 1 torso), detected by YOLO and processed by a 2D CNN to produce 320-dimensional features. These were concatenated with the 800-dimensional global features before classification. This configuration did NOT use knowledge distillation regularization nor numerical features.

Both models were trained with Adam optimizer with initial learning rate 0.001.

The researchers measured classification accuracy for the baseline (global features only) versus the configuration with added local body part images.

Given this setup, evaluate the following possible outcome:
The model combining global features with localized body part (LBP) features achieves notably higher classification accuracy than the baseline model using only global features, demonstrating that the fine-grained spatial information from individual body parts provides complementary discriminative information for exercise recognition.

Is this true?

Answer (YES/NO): YES